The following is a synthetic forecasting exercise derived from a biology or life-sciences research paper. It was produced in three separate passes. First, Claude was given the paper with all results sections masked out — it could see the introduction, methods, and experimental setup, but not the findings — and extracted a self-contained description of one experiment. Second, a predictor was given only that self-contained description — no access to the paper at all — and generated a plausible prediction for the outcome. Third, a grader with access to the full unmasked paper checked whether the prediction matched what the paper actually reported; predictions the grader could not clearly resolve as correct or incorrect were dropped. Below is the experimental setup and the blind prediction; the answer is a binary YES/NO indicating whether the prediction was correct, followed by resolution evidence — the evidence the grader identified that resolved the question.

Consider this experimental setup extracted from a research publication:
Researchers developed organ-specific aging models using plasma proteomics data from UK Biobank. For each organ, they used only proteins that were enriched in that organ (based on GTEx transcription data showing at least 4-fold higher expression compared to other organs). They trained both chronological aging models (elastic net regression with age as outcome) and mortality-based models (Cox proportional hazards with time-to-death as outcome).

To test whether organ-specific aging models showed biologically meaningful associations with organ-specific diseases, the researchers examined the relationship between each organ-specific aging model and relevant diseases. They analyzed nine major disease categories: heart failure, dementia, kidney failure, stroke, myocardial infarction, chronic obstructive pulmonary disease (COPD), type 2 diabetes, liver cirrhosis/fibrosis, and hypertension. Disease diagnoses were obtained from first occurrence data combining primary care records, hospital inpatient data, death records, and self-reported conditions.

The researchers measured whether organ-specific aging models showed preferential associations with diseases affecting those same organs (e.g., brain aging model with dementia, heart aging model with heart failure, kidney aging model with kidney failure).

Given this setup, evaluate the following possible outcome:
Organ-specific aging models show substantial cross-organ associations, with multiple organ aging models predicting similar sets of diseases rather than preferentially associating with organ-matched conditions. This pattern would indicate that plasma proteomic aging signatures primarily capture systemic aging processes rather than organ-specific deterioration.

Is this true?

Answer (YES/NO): NO